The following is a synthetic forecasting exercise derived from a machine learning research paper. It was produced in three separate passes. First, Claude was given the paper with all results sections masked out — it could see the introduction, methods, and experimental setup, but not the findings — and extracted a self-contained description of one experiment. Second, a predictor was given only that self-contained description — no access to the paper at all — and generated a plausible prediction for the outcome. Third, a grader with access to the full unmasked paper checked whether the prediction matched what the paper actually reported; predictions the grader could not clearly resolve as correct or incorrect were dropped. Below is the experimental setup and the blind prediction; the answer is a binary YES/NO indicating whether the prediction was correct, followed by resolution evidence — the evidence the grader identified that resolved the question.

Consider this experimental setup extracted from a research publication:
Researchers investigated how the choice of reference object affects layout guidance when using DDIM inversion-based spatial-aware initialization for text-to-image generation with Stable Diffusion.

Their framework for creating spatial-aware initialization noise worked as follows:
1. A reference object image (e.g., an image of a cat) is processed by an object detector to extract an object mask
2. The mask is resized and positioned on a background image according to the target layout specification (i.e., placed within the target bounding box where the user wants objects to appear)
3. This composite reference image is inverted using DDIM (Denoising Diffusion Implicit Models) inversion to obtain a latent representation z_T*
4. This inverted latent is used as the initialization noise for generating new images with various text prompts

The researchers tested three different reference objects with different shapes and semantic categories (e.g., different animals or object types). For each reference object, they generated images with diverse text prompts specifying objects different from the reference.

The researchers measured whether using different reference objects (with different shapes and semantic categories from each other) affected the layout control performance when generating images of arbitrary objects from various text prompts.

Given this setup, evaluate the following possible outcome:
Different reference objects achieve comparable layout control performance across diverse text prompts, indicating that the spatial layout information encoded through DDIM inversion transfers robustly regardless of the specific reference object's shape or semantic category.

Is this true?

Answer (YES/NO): YES